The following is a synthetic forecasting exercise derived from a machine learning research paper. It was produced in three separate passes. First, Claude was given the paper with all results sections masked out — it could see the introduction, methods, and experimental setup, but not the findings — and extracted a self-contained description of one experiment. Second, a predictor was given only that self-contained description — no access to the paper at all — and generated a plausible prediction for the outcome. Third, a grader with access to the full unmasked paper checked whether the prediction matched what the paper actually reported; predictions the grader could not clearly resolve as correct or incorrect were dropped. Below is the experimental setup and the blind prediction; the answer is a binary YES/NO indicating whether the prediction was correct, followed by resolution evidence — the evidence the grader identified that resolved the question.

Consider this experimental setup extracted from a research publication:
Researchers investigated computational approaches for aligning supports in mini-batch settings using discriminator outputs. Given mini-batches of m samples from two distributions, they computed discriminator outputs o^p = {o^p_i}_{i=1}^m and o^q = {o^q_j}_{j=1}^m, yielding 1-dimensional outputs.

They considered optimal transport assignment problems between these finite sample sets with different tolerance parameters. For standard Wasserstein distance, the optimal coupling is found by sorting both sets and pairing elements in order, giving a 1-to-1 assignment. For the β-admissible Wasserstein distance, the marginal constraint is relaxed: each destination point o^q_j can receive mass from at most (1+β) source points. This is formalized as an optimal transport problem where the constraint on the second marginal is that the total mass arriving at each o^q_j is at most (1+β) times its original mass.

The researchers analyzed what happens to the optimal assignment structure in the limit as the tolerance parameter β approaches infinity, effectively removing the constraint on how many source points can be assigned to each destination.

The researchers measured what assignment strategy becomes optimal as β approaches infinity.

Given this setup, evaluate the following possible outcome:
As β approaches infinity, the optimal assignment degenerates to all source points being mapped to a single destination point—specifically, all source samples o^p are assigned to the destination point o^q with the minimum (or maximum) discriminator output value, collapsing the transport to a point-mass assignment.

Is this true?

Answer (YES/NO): NO